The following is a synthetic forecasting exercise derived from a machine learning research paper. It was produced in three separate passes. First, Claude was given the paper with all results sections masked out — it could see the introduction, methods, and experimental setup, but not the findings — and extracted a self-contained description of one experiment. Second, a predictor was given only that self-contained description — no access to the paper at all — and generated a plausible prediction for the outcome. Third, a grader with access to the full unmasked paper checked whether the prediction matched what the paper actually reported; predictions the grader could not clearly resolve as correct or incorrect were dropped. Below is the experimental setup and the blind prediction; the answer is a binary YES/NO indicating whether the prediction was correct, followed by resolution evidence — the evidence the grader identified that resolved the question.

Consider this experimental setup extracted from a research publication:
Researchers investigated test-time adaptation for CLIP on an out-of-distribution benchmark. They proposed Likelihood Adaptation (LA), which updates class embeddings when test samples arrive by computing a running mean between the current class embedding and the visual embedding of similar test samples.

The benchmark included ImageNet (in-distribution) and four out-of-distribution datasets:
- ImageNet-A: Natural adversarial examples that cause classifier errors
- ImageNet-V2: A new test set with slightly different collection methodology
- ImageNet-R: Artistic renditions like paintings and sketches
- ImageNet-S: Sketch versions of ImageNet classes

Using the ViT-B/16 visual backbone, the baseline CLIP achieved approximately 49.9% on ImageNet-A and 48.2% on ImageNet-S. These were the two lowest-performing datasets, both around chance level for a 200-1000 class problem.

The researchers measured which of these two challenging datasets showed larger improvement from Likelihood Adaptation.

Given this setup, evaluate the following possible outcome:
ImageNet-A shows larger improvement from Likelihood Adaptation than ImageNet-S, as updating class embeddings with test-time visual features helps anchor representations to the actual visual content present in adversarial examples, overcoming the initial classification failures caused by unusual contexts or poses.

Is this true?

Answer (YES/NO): YES